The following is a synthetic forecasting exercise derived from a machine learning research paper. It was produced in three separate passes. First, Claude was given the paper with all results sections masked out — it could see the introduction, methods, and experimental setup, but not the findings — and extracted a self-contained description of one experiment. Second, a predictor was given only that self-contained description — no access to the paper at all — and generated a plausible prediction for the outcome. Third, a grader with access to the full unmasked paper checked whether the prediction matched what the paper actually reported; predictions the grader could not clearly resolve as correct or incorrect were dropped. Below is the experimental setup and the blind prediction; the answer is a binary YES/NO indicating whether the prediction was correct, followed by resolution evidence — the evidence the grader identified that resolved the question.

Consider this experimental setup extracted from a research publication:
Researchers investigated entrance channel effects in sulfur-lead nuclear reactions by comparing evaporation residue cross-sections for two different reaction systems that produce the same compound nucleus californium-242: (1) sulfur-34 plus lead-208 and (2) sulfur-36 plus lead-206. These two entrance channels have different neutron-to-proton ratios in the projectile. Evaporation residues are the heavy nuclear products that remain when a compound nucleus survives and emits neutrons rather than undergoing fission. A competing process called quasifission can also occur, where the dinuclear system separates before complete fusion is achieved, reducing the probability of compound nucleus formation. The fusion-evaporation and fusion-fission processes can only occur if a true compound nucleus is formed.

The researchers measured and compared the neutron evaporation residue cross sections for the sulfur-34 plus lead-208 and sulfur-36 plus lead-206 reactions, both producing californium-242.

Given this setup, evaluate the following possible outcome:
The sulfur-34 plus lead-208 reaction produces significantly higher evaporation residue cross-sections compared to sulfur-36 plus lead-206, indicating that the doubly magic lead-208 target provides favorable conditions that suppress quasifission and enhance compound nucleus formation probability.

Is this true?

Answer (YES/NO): NO